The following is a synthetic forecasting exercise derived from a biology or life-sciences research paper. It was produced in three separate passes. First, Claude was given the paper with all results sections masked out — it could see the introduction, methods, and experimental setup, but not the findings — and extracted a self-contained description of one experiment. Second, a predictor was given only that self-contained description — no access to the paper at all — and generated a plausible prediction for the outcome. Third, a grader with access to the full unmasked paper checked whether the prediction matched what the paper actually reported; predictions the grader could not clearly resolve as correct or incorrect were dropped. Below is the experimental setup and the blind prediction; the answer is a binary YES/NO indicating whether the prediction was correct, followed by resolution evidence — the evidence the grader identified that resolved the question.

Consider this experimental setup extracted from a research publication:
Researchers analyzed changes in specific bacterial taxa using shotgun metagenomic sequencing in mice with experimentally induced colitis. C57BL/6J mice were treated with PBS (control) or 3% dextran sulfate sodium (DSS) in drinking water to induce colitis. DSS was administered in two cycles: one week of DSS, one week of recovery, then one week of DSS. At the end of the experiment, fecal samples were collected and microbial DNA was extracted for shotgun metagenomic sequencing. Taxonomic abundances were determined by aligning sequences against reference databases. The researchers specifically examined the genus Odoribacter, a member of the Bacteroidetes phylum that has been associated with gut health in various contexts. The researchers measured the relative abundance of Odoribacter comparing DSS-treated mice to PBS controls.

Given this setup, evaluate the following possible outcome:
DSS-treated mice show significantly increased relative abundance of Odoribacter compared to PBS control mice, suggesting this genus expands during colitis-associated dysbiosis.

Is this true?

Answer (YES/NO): YES